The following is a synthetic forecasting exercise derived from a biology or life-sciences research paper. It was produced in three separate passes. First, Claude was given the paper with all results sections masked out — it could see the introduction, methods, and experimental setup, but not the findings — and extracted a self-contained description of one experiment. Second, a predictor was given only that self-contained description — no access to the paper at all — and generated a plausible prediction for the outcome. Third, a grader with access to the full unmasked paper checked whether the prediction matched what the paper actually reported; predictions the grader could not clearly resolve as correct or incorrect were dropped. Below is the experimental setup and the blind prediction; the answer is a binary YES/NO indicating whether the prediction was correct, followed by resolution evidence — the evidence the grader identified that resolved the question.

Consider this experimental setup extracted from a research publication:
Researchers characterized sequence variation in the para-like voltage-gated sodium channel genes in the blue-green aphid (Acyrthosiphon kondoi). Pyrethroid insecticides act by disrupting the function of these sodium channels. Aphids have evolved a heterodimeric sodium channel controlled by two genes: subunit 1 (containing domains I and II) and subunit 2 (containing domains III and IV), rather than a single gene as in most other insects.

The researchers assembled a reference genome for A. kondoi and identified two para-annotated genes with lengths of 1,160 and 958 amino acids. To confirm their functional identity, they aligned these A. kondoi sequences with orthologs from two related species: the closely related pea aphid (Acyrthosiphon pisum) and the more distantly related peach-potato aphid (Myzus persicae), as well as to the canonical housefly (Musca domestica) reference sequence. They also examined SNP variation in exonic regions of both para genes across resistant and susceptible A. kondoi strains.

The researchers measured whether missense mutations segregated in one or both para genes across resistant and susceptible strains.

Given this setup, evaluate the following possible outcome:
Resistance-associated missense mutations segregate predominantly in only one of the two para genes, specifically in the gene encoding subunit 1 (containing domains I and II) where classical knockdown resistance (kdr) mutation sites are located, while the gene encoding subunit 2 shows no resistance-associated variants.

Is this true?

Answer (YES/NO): NO